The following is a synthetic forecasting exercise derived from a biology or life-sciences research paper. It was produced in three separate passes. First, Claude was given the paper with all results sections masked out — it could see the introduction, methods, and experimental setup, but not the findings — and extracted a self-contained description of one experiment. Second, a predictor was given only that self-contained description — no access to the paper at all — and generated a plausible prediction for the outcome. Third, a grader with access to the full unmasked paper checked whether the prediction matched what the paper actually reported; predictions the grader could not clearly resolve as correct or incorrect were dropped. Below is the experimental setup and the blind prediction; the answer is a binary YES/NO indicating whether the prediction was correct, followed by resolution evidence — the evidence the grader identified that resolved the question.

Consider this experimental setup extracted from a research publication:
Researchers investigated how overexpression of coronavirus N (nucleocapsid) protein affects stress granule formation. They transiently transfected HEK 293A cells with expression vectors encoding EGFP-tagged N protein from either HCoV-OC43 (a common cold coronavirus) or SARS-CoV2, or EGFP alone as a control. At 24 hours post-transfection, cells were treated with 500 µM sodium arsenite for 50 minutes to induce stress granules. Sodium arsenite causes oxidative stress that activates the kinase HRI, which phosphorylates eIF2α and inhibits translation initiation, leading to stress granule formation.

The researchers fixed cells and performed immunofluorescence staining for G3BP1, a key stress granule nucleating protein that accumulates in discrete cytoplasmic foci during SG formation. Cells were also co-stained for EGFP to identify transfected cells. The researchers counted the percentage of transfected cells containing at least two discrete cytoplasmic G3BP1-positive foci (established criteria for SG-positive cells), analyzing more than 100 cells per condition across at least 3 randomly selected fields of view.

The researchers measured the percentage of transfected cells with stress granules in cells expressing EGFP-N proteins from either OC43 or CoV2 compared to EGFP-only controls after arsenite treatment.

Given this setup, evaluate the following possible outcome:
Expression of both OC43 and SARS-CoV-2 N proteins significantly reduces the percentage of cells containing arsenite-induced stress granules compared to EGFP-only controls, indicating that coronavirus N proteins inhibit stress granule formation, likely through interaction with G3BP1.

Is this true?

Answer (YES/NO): YES